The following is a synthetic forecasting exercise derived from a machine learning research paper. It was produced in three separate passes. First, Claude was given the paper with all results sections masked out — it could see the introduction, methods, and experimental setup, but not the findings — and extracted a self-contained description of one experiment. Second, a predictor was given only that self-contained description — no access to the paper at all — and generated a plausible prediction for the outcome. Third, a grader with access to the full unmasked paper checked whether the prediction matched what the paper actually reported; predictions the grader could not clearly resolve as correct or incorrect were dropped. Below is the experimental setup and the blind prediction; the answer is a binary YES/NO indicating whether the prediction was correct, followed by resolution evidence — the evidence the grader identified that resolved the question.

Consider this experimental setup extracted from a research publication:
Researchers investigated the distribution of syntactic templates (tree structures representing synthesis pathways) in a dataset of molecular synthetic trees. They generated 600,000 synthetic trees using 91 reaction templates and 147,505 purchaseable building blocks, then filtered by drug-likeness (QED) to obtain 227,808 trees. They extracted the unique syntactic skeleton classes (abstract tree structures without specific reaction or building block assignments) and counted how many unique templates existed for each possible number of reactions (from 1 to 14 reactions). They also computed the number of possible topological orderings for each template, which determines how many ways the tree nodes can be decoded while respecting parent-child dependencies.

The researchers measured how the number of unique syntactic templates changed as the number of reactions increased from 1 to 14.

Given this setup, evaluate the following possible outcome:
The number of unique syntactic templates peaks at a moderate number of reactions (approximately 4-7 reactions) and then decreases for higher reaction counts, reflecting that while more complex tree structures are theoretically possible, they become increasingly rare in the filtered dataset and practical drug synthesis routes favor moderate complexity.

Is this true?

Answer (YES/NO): YES